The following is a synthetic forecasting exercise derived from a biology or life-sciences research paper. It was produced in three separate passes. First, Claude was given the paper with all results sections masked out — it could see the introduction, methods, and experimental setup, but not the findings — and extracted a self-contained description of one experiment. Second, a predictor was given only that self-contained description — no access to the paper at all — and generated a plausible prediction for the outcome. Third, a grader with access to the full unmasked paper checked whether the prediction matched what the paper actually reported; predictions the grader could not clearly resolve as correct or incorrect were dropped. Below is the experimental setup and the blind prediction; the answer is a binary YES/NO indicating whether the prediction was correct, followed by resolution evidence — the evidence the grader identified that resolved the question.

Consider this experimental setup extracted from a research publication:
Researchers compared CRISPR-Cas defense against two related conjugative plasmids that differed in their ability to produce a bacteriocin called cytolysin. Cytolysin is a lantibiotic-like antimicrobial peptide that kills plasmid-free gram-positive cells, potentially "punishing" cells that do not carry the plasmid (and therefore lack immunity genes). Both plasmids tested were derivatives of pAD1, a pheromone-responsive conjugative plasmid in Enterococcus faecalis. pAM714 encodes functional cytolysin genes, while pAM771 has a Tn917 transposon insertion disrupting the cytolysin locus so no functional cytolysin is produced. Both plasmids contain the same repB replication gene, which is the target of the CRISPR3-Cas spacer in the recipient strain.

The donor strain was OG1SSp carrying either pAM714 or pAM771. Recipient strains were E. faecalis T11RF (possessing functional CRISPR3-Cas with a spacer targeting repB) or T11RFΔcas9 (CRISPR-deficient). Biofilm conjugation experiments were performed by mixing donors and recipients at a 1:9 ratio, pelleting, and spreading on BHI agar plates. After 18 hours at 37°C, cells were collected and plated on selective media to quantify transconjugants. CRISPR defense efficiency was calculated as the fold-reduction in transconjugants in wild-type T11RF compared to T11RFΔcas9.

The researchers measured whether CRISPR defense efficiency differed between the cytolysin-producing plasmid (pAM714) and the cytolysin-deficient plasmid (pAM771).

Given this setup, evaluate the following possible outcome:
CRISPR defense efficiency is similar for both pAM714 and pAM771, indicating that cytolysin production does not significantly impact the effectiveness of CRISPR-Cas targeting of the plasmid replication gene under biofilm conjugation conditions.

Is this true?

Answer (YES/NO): YES